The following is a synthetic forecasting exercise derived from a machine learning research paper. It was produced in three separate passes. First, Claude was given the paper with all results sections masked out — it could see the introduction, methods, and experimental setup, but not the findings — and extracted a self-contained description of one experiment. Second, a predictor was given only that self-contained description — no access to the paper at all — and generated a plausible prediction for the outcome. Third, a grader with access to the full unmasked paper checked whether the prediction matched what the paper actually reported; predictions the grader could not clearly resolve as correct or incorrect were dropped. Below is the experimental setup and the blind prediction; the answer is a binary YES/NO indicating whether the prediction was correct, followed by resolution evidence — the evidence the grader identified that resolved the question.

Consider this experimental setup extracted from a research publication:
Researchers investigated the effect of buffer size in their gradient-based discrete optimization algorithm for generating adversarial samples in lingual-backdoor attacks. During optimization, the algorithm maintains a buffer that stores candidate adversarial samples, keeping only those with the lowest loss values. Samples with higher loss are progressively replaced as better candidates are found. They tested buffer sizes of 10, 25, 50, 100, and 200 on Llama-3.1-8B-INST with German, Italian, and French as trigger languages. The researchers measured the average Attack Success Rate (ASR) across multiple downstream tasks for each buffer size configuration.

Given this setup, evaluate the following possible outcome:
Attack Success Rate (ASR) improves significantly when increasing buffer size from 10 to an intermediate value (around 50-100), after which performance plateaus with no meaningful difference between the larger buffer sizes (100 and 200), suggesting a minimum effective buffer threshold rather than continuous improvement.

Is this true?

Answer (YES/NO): NO